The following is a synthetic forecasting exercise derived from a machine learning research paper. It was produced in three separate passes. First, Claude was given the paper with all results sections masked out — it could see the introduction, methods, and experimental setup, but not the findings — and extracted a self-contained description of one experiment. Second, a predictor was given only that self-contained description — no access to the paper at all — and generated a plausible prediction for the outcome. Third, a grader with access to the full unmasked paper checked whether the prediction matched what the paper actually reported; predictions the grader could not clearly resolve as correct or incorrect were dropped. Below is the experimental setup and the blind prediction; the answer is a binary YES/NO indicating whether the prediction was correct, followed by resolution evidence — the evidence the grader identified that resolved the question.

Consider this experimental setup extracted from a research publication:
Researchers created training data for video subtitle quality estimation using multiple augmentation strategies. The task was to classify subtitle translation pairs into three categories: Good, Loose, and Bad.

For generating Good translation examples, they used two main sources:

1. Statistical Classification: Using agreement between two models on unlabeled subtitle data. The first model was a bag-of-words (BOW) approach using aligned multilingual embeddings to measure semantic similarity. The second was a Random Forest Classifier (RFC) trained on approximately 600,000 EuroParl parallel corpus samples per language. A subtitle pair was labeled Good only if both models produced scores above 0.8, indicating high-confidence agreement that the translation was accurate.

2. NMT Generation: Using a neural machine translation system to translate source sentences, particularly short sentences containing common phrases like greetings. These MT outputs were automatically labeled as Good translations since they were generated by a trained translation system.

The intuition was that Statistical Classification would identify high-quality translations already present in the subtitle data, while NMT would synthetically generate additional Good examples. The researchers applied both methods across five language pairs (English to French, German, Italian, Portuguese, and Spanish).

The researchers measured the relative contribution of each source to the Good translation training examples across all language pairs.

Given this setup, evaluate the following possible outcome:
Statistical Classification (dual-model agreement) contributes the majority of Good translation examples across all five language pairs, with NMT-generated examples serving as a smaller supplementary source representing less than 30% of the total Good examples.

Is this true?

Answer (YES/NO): NO